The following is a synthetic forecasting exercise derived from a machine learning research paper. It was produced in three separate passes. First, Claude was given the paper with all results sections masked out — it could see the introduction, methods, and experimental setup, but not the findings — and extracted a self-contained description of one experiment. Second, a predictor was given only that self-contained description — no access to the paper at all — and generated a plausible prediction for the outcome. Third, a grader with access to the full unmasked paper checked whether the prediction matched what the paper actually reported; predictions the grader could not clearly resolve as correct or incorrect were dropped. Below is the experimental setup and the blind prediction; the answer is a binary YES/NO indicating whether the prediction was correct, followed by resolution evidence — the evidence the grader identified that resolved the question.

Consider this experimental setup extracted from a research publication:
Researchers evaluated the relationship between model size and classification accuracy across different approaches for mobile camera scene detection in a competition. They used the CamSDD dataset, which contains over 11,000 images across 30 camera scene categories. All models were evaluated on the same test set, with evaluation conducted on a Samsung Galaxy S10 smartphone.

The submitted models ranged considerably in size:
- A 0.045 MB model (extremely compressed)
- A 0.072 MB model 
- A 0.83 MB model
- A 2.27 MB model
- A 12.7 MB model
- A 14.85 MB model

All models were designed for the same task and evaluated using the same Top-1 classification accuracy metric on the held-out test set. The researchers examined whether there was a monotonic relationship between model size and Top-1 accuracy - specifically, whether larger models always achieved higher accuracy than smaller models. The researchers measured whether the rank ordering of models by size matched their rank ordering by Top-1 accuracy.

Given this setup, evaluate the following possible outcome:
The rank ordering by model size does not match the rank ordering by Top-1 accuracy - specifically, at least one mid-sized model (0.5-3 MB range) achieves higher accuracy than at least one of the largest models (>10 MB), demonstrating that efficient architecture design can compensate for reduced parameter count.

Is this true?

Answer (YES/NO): NO